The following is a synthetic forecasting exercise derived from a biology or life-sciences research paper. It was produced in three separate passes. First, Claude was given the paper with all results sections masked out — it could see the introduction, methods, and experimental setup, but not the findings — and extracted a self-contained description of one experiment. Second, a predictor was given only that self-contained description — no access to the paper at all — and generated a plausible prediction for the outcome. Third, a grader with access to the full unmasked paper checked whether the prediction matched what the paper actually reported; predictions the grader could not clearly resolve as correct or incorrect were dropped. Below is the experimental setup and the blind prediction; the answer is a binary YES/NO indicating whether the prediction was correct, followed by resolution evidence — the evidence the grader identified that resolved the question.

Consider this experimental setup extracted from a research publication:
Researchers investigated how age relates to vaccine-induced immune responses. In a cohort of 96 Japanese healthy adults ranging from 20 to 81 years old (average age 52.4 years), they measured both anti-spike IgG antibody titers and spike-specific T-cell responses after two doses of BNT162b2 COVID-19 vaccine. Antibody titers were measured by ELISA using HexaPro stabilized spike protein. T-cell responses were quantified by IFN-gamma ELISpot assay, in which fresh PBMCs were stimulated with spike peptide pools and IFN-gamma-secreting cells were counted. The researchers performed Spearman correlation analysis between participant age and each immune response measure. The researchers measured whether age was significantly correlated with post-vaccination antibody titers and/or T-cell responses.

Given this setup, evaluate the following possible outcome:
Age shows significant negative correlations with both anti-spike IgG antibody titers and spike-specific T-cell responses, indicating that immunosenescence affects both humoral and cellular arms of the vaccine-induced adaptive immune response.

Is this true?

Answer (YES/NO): NO